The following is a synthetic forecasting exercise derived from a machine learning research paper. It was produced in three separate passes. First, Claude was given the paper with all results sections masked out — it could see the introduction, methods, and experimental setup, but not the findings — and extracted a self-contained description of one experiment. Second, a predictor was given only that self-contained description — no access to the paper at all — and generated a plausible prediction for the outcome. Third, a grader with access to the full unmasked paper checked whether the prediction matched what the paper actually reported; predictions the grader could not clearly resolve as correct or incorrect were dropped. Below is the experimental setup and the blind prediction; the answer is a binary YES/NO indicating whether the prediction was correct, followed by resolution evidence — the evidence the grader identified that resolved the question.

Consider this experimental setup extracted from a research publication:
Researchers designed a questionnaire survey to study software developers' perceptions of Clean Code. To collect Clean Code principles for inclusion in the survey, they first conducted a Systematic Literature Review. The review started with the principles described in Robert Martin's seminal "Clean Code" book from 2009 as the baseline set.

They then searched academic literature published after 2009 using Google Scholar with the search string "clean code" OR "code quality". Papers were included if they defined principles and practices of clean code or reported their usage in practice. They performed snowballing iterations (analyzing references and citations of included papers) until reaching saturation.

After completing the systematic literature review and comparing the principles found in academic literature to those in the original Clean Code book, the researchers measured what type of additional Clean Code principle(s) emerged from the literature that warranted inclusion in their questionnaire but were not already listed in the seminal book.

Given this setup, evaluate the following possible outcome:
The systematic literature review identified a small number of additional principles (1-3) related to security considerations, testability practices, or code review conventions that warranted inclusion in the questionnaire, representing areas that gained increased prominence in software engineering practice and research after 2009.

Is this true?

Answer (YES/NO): NO